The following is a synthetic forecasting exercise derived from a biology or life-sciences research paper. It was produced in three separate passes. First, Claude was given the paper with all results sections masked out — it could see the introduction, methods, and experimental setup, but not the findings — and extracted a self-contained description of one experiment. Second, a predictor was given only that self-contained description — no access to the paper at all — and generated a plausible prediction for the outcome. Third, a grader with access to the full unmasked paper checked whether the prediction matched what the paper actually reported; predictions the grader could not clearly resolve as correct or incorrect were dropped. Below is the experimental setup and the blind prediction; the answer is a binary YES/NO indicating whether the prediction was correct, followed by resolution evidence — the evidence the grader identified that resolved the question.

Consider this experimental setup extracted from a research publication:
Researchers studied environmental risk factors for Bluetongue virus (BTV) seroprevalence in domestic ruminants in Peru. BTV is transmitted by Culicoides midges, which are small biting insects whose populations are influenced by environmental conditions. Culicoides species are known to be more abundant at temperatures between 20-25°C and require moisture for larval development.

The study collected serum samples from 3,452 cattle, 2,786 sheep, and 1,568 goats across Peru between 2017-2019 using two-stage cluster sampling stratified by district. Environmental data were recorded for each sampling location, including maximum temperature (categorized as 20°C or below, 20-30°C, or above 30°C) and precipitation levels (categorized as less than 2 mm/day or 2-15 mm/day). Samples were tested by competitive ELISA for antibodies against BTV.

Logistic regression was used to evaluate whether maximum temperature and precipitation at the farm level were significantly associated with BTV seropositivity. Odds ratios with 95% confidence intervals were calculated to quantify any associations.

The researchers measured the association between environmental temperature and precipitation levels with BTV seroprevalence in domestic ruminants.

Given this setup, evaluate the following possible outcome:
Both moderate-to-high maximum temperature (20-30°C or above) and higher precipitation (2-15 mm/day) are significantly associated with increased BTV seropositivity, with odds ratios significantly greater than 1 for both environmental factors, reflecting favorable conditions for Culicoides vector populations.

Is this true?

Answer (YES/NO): NO